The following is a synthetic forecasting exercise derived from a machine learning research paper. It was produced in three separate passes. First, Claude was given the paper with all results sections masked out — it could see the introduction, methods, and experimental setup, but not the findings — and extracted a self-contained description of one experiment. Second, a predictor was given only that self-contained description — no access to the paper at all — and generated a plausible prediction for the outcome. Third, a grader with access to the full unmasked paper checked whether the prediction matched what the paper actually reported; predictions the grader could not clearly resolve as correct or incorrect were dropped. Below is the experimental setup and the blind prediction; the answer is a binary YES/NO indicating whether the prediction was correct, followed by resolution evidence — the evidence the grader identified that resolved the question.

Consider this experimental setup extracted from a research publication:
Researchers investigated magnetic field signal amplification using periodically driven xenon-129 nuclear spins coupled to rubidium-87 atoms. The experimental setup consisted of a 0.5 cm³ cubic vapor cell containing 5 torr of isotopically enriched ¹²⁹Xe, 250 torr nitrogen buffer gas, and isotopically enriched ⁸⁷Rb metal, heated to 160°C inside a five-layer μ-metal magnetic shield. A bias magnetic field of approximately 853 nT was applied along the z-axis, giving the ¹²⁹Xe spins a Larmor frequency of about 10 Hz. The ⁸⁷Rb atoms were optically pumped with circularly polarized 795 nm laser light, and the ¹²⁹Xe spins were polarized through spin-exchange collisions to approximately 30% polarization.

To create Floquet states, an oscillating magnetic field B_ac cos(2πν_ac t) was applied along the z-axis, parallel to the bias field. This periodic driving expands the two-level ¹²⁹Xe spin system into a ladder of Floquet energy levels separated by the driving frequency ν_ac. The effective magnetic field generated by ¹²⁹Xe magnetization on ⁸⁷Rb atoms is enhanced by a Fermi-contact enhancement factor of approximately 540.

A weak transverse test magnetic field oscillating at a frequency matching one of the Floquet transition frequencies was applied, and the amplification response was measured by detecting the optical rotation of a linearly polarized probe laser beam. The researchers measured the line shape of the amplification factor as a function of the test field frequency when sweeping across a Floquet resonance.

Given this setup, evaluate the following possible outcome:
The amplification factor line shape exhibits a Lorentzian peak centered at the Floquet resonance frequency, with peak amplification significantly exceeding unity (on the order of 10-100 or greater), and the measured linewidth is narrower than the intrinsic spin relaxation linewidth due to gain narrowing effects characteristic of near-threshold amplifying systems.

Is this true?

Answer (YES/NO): NO